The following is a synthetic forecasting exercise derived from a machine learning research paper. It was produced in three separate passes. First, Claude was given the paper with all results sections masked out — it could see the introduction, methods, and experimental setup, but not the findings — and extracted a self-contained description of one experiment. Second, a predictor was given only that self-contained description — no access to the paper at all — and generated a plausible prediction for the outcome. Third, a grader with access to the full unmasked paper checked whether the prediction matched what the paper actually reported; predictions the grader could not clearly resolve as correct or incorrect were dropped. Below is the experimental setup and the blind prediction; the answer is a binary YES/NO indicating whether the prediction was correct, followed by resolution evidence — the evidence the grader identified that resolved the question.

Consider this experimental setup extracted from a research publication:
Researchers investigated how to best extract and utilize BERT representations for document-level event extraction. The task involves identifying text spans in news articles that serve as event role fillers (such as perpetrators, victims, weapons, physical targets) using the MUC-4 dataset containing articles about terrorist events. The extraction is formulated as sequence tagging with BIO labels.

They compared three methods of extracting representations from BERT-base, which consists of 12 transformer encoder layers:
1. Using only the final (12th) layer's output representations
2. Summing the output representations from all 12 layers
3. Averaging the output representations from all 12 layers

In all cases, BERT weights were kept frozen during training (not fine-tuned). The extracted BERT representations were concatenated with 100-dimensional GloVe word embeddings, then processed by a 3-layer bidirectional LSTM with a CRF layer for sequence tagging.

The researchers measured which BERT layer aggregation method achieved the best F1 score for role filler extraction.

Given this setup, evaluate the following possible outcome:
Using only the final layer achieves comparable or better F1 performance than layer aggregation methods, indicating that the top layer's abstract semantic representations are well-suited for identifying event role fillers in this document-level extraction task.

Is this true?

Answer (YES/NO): NO